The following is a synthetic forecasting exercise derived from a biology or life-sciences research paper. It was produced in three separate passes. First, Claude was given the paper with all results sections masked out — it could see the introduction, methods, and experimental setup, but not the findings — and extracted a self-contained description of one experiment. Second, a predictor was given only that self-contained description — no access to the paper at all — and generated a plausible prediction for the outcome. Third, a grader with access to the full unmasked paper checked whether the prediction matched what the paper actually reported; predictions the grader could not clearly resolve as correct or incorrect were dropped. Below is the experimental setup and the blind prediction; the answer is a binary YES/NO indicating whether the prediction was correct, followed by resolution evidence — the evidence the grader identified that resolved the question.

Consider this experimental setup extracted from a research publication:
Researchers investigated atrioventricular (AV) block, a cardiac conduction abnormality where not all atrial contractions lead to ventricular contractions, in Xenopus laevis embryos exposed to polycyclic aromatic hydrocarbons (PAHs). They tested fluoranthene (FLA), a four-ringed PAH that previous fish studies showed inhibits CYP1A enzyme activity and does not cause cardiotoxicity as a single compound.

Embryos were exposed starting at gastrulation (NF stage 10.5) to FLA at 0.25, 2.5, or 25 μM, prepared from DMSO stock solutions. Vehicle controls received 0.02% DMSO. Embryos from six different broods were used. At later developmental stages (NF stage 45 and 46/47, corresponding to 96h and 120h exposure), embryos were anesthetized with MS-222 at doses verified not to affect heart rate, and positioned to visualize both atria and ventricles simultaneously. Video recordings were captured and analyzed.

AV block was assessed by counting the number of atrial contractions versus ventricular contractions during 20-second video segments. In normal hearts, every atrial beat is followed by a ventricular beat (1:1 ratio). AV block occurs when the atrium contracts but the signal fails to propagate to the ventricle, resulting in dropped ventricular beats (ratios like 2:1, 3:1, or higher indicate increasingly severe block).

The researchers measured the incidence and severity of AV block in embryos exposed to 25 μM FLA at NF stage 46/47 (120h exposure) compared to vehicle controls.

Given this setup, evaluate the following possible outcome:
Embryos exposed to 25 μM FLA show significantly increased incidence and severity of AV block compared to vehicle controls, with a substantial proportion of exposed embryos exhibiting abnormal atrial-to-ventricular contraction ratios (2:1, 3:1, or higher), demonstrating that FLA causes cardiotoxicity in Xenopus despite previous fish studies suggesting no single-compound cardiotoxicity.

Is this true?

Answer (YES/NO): YES